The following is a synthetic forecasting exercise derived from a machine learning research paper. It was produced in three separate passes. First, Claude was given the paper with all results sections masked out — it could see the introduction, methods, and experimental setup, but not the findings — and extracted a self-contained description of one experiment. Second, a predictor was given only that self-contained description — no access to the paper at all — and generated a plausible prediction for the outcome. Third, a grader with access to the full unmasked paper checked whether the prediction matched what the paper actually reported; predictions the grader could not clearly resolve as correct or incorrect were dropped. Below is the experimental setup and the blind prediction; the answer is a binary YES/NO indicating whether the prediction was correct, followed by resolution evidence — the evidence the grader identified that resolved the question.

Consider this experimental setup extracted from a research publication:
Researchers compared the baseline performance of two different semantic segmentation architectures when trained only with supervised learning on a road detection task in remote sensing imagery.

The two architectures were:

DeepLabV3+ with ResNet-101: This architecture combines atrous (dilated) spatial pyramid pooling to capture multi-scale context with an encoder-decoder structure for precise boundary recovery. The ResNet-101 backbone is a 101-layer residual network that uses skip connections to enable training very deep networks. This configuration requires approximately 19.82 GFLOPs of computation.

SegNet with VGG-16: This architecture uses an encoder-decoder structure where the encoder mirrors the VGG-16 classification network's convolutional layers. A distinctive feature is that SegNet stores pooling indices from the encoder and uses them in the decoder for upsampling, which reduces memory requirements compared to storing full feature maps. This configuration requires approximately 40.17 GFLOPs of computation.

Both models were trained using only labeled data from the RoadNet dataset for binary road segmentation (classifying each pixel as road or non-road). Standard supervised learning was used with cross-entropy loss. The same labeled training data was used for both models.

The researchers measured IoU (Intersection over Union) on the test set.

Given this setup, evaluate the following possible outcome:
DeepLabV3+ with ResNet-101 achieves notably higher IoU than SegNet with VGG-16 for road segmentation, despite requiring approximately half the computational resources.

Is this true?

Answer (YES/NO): NO